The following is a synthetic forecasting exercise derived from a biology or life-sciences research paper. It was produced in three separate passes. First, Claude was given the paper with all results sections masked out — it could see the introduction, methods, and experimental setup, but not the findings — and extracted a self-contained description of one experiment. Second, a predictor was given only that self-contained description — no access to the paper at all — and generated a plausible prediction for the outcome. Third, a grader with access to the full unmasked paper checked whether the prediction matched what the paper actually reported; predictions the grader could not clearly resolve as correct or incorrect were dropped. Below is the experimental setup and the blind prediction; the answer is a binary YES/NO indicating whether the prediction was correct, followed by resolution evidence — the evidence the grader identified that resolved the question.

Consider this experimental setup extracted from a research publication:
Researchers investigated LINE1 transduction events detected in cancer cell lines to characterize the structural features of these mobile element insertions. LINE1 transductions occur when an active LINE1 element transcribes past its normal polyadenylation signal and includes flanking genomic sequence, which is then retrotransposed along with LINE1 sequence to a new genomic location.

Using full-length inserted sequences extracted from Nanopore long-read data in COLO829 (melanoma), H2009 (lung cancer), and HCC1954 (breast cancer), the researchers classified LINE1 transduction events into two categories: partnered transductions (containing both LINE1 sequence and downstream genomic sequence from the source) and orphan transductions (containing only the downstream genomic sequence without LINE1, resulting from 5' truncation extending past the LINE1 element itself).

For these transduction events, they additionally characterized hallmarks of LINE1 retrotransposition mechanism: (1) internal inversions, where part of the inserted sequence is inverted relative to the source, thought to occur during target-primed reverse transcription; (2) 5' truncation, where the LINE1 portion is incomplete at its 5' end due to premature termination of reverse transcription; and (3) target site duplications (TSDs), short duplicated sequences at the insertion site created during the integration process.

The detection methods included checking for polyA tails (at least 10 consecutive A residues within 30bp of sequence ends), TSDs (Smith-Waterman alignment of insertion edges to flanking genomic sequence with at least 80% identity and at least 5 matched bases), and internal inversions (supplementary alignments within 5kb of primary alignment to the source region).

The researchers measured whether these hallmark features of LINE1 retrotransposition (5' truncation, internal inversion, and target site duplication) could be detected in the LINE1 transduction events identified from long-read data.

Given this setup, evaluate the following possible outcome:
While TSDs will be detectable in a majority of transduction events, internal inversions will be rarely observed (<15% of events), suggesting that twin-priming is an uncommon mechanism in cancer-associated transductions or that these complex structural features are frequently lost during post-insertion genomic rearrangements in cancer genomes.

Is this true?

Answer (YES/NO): NO